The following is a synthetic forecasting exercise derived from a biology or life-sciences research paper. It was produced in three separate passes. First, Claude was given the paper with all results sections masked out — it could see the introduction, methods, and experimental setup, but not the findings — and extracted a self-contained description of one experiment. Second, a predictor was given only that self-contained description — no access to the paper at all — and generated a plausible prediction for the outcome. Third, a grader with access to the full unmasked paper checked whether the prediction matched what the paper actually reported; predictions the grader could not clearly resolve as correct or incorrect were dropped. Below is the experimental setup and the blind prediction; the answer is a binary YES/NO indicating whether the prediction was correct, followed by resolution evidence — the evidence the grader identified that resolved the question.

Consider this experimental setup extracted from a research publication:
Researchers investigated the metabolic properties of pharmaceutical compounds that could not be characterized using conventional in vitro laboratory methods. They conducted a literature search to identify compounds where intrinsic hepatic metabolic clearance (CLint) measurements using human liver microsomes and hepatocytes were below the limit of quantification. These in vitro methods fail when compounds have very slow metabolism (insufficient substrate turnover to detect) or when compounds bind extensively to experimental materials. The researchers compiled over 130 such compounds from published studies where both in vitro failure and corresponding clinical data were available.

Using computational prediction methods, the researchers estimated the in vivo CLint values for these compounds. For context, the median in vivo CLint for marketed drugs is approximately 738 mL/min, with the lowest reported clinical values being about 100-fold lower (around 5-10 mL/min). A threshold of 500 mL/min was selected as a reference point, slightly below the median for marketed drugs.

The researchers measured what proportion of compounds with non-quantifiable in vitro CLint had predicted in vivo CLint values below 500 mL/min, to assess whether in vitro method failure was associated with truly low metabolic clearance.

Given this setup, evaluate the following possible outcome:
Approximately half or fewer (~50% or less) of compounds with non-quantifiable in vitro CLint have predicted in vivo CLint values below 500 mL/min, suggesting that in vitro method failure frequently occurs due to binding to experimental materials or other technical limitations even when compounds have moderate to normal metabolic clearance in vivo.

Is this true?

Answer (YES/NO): NO